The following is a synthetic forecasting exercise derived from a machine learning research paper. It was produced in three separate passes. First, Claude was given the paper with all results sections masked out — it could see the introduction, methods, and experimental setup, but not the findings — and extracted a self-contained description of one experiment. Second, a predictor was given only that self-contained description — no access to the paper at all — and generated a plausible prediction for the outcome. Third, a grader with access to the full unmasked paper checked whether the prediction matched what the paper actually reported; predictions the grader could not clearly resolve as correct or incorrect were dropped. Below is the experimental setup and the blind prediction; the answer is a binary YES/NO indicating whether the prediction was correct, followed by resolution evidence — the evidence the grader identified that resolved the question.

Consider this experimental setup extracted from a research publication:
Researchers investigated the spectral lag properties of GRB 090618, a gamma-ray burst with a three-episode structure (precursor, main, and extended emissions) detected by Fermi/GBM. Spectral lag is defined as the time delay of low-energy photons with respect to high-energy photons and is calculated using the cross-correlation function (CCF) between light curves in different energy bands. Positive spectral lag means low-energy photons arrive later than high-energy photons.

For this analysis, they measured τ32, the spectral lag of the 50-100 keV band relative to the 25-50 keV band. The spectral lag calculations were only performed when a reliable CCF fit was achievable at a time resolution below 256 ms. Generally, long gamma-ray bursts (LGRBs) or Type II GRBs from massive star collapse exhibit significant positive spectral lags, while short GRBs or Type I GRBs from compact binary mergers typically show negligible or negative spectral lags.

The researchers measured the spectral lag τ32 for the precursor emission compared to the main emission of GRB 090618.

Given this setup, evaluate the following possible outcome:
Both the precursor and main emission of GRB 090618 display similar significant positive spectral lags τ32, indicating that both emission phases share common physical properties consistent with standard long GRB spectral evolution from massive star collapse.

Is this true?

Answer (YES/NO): NO